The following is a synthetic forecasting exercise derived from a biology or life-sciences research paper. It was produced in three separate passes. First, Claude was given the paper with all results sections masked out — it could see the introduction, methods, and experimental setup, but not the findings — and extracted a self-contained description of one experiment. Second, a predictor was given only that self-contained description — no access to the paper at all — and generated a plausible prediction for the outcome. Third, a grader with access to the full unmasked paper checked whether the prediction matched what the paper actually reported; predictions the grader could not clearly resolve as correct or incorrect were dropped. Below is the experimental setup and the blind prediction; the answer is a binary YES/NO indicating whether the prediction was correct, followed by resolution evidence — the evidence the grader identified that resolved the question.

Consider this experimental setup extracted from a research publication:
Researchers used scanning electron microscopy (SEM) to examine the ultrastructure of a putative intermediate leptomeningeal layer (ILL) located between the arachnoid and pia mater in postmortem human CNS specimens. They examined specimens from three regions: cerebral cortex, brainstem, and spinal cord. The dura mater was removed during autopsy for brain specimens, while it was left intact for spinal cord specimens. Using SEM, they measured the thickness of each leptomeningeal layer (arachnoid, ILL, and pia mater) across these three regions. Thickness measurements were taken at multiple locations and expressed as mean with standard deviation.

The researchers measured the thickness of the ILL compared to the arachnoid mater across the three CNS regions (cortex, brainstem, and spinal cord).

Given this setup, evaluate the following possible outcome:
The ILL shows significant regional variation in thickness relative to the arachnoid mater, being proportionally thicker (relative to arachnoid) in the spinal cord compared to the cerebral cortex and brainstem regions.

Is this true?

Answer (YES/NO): YES